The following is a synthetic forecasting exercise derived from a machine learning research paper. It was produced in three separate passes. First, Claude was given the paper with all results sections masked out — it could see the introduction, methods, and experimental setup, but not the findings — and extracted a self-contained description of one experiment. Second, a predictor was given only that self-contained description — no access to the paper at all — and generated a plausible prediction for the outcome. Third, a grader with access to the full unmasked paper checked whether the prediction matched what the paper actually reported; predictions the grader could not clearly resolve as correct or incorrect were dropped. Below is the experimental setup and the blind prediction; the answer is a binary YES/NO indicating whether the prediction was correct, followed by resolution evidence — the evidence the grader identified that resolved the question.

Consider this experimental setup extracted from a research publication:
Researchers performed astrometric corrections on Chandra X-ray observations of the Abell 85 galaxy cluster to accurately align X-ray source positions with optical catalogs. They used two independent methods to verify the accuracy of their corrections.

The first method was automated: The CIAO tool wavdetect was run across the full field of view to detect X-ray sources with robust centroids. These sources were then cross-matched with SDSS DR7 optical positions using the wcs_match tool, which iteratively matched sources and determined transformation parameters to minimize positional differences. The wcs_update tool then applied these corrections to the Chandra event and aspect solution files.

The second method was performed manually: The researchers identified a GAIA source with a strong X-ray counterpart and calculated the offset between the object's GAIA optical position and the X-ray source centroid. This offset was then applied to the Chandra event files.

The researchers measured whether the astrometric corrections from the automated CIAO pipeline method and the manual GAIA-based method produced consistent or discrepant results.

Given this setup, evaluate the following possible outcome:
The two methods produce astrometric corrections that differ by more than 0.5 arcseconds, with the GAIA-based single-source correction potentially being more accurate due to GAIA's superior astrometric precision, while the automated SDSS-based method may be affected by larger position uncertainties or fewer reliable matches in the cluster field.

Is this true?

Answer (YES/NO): NO